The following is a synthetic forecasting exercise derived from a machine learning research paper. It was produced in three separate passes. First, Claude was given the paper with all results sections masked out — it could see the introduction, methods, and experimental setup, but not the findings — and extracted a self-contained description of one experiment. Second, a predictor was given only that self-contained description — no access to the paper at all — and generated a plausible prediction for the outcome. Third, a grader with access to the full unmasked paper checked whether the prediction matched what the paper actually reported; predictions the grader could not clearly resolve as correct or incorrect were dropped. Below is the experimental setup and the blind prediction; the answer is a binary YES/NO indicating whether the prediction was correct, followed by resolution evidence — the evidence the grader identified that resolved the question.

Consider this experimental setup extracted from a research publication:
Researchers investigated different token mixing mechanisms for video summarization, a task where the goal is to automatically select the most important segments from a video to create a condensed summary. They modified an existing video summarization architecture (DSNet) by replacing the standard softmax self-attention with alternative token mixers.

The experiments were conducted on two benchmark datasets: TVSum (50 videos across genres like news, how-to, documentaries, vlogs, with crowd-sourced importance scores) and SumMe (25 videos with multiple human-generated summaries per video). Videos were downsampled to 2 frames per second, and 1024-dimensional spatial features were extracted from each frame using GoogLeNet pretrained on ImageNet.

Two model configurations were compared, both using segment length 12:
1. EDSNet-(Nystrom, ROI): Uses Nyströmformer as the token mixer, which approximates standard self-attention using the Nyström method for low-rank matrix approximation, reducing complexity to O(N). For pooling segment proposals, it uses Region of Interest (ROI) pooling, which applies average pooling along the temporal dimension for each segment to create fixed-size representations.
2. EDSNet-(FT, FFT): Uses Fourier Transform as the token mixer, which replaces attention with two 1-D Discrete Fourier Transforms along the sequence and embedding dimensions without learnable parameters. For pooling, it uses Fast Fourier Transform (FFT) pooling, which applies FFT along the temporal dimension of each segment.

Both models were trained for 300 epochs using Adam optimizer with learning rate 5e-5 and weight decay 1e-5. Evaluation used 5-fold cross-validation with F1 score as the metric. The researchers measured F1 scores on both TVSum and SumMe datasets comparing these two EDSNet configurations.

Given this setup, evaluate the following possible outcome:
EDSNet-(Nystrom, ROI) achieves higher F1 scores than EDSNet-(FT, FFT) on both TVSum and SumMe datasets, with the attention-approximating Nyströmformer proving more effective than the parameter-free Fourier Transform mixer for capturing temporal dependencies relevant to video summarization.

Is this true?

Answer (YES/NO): NO